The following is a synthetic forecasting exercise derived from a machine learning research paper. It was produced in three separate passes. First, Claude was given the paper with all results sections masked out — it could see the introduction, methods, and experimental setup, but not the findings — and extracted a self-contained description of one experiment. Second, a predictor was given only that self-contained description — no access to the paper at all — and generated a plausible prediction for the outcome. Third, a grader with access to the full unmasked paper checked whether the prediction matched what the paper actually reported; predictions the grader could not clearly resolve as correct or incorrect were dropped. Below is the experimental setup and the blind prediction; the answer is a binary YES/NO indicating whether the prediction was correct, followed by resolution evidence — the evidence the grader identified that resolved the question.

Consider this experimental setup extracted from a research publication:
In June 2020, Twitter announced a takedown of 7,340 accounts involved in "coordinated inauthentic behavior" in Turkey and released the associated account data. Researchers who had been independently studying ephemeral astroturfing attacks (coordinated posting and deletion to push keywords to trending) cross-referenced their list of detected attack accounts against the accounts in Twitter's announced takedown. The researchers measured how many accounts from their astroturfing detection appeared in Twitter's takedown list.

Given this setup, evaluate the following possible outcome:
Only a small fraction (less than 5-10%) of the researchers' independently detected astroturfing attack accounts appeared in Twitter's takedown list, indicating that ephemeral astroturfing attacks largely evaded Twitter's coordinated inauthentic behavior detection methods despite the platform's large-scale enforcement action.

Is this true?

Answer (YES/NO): YES